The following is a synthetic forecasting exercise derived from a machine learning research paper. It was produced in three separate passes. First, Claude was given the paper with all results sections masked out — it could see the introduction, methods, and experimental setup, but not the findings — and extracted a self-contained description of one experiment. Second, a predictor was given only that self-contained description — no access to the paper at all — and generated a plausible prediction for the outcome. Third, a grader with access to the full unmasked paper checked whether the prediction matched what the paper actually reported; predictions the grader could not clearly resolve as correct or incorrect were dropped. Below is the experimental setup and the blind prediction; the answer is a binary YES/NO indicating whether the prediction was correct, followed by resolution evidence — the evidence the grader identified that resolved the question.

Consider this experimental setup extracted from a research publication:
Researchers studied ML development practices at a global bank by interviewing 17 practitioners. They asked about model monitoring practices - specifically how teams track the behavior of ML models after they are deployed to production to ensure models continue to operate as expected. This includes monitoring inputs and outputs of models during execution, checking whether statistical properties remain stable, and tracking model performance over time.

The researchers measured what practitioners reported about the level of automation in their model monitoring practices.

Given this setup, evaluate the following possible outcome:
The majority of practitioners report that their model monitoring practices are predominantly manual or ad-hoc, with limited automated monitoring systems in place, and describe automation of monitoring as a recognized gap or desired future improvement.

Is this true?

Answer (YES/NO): YES